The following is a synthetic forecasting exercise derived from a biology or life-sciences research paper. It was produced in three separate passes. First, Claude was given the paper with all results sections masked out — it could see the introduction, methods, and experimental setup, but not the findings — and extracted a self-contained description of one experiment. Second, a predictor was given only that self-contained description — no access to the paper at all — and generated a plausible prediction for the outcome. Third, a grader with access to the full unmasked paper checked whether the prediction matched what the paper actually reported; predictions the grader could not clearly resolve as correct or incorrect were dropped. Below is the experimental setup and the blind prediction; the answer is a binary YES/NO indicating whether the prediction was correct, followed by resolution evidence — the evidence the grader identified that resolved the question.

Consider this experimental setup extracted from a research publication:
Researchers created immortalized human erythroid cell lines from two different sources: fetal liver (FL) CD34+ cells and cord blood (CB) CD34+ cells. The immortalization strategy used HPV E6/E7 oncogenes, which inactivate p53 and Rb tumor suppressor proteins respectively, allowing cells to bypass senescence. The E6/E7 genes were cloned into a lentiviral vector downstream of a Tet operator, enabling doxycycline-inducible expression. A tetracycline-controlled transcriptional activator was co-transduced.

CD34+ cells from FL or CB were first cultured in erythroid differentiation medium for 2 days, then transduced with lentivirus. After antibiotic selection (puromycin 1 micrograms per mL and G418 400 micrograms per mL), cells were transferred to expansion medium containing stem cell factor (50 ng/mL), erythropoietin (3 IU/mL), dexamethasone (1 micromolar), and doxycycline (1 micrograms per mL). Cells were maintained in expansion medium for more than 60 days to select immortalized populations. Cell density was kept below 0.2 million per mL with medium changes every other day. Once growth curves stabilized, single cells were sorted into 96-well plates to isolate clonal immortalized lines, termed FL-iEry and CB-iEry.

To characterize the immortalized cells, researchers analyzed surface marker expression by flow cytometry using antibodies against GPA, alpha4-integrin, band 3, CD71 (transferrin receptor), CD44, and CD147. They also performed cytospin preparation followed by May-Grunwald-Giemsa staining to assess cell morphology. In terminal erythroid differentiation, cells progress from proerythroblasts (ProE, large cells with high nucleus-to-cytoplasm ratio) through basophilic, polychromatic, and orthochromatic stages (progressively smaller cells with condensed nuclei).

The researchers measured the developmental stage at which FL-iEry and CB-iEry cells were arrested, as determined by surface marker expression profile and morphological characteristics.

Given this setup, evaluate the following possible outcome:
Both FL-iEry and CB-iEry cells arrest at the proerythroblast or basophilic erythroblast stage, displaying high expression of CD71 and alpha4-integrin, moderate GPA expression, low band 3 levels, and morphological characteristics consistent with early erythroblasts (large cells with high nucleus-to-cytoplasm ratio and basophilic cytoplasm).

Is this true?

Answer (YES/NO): NO